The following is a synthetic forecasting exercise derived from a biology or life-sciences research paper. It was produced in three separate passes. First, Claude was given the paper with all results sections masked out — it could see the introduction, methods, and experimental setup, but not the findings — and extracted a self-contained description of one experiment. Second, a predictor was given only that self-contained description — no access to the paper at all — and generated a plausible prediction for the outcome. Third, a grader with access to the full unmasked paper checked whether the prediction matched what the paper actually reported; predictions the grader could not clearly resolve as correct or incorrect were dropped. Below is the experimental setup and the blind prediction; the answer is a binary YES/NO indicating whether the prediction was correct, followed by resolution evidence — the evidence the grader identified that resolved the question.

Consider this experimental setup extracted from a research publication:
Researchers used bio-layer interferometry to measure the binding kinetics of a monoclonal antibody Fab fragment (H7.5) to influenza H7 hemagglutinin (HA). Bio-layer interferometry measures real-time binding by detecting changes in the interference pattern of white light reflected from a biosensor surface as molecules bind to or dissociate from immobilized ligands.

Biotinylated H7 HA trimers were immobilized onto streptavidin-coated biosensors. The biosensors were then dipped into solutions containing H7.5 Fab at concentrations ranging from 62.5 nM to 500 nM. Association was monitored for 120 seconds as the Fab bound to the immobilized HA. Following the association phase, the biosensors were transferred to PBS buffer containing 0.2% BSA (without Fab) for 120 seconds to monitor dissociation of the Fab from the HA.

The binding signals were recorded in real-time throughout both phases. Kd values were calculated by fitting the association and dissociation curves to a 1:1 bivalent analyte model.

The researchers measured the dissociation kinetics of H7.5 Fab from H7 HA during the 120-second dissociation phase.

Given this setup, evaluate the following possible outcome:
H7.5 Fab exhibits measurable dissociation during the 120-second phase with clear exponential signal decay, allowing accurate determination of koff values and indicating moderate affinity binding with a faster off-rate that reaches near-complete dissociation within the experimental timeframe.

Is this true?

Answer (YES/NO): NO